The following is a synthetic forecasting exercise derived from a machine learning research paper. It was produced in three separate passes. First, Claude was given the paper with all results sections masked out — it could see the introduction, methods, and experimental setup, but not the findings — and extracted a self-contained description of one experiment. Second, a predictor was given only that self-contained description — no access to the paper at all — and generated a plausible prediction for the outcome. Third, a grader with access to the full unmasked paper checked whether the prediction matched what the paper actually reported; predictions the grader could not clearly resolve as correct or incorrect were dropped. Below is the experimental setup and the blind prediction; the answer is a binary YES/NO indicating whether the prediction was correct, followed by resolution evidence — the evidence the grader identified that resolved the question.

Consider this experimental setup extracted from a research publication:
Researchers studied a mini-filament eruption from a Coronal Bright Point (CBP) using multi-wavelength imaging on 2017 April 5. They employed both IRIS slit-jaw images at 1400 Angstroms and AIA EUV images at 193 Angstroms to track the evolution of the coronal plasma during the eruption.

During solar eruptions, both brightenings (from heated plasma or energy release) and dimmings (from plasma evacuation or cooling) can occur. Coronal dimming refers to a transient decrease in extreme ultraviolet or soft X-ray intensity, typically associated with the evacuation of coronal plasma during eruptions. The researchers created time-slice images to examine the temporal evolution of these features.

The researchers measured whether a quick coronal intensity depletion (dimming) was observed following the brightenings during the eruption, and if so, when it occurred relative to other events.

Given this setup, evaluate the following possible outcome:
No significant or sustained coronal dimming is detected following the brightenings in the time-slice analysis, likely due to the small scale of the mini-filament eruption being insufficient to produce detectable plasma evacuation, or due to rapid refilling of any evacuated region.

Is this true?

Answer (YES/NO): NO